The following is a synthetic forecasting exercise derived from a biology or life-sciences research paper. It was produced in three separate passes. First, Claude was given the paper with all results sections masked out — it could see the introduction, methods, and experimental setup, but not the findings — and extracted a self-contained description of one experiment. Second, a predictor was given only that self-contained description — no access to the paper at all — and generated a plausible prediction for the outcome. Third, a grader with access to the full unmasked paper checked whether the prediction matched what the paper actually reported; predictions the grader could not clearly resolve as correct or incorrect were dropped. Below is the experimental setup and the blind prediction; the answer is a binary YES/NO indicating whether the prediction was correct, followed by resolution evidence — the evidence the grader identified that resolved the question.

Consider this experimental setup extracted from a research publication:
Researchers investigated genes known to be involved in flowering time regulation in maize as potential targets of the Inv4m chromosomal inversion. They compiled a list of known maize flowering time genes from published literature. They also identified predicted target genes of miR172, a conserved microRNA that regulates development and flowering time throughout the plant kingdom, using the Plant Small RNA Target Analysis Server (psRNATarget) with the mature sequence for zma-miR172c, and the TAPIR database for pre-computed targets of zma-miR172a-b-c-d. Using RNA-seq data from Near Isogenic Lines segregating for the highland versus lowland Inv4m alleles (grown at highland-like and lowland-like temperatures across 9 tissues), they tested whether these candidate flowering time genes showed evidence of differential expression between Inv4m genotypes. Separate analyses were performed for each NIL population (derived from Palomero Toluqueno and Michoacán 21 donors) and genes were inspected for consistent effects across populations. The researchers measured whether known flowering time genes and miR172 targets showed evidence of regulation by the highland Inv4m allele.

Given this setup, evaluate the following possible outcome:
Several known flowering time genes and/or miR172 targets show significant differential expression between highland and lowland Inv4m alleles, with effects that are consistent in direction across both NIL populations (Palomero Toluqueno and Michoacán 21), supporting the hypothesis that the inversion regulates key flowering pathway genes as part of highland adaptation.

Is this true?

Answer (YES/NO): NO